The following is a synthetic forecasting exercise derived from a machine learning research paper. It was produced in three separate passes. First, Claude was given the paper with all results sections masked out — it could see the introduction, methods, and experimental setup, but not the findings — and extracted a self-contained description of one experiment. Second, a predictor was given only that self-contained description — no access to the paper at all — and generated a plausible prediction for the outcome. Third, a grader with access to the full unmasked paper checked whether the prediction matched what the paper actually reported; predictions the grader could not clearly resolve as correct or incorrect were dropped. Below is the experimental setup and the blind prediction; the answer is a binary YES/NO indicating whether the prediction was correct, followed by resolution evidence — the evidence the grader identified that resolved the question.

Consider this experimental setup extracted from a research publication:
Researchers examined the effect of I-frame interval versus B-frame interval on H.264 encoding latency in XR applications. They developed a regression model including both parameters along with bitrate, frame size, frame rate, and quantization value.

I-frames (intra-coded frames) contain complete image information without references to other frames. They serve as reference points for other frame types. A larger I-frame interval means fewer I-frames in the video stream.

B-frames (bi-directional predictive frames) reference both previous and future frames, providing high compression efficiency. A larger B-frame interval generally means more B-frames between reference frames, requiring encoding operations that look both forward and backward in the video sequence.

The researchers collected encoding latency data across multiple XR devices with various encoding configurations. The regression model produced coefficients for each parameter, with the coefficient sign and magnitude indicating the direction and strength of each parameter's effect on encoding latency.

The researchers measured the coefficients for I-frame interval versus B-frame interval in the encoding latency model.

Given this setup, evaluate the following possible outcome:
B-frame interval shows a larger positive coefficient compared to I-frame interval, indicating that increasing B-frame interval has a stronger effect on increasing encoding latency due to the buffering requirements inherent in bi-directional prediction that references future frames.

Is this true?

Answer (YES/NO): NO